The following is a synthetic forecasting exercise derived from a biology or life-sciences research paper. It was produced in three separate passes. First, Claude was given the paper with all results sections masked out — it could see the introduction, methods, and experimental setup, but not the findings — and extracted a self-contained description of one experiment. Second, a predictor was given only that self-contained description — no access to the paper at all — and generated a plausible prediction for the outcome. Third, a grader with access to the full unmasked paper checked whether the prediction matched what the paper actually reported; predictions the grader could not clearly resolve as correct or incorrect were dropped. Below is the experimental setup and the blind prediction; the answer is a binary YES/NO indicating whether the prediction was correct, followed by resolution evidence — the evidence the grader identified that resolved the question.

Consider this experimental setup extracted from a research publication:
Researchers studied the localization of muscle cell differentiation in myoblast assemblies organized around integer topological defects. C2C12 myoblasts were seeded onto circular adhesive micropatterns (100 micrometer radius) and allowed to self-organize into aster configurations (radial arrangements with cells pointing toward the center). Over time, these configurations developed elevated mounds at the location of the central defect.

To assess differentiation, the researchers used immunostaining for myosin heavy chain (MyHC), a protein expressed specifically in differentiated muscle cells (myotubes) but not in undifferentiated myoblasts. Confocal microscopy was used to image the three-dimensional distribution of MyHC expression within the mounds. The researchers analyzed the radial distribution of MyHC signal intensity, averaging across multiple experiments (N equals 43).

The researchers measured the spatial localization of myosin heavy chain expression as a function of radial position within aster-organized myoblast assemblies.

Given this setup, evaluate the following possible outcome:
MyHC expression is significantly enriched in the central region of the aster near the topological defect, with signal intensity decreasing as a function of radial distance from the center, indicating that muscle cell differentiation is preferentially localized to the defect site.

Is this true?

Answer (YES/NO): YES